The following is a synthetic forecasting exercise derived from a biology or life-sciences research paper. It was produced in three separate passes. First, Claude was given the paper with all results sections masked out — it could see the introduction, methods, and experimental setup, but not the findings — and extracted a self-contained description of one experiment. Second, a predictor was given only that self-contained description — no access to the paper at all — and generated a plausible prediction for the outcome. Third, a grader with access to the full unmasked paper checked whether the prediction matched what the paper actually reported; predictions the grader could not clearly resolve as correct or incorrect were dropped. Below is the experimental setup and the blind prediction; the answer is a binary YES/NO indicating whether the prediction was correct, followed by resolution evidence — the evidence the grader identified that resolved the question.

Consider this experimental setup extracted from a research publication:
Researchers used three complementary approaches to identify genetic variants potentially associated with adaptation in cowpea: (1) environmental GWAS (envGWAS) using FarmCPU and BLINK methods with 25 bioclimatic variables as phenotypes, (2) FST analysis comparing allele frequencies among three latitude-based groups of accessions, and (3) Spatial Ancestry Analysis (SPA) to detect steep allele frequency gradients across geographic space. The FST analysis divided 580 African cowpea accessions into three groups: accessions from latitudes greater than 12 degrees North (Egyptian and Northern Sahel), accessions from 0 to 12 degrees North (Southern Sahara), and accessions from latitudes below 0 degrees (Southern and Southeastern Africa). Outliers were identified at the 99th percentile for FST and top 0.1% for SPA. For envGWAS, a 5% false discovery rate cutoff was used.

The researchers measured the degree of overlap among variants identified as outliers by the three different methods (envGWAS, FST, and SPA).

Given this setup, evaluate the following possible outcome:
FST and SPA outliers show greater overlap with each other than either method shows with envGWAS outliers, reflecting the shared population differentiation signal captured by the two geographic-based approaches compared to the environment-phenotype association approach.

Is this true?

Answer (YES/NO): YES